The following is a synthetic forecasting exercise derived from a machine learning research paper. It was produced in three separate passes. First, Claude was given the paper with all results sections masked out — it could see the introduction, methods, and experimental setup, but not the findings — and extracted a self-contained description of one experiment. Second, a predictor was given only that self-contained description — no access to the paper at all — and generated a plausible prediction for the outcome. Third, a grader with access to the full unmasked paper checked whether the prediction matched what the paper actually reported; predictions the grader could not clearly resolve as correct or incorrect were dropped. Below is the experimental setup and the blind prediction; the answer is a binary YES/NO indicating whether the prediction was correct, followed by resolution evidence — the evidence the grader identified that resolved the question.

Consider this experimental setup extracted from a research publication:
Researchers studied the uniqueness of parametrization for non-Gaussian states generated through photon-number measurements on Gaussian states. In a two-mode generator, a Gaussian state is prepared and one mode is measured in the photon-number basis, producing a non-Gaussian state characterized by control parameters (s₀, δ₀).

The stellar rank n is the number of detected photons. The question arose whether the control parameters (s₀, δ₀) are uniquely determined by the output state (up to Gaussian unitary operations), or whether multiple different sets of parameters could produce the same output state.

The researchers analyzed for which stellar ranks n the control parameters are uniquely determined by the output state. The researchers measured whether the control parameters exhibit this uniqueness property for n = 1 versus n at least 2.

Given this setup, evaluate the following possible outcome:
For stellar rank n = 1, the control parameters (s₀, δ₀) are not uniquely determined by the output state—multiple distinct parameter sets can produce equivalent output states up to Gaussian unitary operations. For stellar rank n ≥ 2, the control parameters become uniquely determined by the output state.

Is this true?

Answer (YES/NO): YES